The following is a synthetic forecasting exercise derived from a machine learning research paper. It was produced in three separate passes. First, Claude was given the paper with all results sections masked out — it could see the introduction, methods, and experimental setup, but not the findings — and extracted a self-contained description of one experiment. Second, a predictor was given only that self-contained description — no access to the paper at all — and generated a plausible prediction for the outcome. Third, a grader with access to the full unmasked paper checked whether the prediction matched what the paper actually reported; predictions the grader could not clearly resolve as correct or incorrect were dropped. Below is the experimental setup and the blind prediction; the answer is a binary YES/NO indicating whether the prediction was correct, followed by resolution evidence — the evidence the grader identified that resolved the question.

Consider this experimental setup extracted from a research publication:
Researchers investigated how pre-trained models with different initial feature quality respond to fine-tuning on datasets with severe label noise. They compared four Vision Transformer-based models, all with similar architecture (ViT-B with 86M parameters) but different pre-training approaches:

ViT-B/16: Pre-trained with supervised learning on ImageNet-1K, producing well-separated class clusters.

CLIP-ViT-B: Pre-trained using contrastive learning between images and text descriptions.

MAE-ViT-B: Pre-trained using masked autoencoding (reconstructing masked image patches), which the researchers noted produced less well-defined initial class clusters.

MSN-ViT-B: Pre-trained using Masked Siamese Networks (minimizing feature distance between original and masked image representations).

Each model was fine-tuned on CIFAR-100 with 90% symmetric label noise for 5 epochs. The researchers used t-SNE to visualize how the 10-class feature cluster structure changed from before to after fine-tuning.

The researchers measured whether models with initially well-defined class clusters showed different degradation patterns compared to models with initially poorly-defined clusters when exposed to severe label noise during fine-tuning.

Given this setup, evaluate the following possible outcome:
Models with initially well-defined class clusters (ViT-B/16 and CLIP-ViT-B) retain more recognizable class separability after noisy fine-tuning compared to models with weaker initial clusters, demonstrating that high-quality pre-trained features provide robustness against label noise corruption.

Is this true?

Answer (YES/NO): YES